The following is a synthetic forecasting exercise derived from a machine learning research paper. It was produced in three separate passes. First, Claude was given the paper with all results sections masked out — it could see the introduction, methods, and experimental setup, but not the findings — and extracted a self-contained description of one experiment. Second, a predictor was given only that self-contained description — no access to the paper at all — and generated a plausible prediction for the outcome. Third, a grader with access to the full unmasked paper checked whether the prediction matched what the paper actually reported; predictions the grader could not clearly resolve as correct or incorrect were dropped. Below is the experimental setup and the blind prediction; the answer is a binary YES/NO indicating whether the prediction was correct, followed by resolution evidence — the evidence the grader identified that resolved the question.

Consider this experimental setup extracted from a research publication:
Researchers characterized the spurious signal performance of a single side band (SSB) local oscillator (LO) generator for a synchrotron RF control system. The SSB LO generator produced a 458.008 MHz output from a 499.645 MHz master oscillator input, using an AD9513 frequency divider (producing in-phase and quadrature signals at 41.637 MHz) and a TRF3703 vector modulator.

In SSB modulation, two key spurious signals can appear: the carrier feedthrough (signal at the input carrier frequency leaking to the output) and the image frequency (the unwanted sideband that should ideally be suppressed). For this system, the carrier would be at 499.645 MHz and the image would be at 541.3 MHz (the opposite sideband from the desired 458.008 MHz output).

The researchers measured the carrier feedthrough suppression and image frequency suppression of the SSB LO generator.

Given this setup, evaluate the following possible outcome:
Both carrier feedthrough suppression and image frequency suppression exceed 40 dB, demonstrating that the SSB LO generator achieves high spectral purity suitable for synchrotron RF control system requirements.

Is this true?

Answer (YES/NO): YES